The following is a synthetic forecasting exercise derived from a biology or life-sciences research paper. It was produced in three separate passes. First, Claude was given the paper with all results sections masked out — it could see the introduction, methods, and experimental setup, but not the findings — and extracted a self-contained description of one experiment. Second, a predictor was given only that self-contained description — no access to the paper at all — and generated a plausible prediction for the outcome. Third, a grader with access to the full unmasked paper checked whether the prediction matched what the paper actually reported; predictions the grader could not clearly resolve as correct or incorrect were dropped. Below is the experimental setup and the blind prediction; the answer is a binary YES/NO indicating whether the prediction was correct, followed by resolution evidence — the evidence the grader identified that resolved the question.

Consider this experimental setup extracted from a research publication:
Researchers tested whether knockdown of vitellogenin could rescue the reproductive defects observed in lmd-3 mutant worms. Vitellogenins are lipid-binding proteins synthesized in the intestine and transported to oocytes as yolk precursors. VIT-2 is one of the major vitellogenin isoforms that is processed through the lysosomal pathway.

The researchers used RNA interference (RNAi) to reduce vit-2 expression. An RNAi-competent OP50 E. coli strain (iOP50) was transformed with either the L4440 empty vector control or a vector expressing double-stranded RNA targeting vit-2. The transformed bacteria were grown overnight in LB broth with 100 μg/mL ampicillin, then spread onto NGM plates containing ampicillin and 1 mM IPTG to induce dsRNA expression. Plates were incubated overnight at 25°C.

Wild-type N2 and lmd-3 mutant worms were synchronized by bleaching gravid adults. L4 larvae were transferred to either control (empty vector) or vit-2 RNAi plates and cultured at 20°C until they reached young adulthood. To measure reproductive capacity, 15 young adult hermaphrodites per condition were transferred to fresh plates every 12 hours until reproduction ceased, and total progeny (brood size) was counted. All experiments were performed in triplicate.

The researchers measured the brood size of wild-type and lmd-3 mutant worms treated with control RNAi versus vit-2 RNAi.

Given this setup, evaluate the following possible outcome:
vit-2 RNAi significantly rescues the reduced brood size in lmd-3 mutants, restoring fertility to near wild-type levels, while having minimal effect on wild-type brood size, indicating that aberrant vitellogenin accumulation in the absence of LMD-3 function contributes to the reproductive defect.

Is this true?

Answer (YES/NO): NO